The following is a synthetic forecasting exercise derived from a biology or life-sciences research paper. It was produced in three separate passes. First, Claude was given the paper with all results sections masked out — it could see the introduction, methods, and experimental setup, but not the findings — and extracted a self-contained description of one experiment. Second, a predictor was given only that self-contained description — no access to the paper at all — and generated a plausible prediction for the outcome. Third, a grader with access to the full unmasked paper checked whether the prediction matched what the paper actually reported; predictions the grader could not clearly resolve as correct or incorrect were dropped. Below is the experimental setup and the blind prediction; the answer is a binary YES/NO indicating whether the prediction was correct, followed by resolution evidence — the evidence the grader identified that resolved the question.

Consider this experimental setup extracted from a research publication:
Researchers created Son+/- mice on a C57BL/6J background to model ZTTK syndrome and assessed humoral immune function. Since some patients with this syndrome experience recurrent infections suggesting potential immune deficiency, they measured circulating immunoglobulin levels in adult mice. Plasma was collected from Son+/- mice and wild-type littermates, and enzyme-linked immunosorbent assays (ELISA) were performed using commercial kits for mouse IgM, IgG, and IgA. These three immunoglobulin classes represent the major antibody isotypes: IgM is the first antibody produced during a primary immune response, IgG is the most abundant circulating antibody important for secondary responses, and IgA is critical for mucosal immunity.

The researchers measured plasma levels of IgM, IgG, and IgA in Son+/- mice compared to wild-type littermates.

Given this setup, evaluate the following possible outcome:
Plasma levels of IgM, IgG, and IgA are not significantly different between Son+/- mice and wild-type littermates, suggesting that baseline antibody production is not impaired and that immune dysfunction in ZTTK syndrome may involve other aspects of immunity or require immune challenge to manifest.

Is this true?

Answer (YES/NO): NO